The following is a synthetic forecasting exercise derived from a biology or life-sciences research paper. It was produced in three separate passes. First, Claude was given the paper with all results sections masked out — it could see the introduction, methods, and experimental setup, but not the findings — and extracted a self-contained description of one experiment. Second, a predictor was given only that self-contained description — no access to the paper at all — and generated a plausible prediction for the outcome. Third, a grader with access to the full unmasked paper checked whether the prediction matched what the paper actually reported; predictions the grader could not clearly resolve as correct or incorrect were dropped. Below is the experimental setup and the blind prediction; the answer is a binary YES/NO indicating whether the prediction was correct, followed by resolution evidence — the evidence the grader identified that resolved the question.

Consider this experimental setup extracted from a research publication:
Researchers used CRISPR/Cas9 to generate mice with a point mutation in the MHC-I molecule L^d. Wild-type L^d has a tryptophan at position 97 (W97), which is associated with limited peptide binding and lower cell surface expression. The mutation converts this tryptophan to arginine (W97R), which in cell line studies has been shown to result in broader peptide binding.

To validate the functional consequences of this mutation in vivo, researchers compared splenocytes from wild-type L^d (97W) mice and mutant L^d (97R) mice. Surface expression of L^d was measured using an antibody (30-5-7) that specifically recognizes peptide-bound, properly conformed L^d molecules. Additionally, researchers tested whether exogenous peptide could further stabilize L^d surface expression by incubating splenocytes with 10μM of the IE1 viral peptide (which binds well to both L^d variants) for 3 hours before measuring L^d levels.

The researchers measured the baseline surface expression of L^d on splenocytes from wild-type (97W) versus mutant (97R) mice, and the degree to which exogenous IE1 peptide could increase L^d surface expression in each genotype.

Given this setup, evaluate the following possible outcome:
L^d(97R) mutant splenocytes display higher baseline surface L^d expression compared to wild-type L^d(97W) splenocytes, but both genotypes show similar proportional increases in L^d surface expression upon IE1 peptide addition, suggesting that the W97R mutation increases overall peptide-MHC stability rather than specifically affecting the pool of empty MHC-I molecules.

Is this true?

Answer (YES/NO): NO